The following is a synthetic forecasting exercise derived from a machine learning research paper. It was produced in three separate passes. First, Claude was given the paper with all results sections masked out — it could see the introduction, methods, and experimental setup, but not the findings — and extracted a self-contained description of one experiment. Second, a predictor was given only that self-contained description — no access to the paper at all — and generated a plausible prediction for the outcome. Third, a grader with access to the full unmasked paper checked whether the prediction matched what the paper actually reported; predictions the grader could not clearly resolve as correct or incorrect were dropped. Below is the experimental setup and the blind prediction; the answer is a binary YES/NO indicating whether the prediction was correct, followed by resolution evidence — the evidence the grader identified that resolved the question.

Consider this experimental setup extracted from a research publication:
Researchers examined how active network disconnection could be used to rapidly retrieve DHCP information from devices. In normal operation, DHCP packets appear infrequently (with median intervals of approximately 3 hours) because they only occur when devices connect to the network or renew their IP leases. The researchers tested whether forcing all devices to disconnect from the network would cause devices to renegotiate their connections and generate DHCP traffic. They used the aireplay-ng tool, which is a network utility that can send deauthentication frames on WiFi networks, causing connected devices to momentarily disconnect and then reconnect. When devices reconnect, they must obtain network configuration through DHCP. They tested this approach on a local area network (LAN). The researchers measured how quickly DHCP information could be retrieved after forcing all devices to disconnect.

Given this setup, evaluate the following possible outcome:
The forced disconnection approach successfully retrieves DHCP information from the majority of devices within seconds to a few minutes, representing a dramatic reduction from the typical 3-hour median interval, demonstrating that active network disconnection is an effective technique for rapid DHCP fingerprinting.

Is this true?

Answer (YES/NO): YES